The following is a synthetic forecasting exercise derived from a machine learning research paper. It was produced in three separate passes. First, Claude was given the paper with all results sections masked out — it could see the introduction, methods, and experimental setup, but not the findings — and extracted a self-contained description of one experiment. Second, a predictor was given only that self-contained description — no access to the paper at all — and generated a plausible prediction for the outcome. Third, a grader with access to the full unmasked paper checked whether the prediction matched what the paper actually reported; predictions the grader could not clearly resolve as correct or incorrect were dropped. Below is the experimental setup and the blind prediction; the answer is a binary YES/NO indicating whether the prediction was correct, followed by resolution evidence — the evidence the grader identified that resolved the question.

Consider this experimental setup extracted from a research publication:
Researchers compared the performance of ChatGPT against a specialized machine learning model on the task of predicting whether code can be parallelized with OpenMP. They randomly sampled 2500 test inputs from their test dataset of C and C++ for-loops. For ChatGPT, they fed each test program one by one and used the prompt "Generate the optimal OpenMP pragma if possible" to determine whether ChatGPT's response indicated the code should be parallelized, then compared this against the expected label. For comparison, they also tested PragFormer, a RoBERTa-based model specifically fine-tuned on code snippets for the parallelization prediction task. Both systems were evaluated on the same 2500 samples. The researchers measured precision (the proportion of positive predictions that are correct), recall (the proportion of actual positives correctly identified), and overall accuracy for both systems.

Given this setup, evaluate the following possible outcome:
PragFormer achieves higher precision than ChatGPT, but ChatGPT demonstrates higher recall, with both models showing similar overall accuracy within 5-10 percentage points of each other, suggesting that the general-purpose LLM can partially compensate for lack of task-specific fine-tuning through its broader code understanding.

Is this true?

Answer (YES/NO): NO